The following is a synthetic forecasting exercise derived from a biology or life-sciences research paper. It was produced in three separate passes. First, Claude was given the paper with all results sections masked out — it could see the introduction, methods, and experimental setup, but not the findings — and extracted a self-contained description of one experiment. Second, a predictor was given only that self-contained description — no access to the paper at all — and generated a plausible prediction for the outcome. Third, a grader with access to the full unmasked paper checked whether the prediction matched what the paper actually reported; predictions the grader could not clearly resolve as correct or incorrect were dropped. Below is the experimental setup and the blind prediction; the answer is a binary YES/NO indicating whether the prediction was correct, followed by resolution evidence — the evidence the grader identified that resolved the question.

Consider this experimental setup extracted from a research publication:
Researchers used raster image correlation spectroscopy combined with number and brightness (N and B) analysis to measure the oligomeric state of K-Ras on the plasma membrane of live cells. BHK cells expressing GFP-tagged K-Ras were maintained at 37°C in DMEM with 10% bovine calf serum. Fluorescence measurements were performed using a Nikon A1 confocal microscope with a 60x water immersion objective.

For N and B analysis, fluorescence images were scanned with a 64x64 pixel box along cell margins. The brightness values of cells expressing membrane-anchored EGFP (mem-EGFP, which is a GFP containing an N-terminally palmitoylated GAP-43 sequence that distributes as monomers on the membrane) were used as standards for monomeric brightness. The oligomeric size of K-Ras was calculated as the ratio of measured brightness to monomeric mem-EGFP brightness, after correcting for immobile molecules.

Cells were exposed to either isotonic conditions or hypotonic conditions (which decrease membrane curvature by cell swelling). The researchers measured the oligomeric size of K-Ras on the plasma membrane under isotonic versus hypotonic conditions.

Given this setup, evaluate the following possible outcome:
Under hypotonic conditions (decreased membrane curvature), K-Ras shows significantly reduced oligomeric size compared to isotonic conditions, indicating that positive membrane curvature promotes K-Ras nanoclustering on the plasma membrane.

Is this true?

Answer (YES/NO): NO